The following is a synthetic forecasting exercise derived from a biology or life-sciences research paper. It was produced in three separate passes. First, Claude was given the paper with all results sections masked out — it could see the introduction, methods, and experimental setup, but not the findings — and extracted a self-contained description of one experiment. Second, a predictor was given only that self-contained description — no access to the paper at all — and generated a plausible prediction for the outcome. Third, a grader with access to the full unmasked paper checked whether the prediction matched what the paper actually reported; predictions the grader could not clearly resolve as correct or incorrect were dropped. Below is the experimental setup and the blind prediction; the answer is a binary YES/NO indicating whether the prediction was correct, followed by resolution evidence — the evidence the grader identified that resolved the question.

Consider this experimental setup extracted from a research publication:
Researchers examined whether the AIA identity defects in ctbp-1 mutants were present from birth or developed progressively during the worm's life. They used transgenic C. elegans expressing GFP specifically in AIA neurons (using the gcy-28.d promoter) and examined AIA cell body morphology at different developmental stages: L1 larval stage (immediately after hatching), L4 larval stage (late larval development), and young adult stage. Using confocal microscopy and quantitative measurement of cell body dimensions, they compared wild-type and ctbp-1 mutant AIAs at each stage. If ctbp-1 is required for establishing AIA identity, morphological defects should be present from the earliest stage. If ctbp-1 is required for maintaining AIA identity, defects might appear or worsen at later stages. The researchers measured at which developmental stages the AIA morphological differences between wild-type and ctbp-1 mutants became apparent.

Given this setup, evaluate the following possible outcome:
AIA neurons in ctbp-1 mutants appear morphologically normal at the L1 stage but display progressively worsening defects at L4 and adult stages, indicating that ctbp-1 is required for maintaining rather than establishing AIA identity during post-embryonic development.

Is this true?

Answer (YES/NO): YES